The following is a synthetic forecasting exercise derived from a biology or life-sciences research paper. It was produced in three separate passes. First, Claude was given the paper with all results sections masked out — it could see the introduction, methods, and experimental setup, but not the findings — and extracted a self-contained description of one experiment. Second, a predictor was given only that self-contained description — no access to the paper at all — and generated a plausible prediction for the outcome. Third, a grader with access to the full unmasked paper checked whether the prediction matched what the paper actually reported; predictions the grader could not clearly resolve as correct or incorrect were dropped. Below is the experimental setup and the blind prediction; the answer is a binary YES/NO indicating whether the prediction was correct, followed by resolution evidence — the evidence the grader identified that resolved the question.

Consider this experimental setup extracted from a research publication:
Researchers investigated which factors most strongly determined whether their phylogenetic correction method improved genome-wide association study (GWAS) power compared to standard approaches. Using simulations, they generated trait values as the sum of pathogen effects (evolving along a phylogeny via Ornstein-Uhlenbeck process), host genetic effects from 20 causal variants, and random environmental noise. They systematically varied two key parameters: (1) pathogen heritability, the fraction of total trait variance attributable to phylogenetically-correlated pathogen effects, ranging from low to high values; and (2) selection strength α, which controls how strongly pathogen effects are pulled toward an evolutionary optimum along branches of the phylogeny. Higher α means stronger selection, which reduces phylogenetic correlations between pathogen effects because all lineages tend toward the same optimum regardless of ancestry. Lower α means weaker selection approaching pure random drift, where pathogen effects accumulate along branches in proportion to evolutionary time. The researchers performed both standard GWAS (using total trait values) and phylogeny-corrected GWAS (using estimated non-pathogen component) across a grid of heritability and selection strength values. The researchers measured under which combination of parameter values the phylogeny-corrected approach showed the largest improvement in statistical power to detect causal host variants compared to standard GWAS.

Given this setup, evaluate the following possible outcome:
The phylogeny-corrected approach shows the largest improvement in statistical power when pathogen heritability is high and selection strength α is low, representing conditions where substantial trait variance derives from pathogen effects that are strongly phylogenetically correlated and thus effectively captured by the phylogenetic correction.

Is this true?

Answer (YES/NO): YES